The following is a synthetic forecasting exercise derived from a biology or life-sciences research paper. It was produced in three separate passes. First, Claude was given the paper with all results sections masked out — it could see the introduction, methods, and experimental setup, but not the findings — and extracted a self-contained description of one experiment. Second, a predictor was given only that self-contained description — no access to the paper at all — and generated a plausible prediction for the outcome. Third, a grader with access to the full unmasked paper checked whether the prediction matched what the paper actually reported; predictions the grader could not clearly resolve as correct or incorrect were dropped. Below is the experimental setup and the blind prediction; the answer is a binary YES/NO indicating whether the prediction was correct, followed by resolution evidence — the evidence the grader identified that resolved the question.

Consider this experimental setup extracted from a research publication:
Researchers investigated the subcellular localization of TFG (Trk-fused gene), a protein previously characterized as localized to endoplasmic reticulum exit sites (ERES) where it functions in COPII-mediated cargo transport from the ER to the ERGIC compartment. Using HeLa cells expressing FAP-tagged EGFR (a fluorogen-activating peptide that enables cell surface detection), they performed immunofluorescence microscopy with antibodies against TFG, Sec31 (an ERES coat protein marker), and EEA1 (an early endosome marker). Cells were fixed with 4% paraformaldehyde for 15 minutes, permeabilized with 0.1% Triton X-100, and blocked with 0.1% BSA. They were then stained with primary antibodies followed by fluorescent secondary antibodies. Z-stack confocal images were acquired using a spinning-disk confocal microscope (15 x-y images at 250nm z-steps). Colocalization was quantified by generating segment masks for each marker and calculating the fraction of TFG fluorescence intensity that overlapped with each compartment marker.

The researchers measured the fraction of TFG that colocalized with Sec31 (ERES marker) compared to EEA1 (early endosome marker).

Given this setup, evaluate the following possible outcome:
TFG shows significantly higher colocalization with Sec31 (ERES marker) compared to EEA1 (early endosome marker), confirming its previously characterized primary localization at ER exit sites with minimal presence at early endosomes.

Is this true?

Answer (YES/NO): NO